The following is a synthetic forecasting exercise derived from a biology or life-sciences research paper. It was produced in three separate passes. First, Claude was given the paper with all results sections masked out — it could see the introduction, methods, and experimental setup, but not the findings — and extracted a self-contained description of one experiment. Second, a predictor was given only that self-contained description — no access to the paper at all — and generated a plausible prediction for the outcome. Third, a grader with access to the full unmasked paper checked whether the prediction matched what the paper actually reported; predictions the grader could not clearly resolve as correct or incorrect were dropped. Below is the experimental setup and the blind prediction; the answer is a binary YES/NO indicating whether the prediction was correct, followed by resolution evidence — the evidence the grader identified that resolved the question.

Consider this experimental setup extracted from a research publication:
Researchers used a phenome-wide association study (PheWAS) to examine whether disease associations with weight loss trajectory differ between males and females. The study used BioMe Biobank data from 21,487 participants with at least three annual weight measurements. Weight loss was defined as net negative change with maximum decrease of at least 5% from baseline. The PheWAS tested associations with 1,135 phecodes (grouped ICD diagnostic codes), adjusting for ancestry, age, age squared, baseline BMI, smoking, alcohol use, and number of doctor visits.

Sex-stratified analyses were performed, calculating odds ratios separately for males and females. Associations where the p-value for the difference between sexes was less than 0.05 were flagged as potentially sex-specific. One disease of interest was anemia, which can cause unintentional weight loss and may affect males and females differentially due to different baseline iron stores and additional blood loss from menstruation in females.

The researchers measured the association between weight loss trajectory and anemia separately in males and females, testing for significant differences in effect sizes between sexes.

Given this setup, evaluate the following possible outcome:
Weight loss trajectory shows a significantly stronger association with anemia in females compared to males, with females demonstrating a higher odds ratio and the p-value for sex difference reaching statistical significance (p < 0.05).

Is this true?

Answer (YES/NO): NO